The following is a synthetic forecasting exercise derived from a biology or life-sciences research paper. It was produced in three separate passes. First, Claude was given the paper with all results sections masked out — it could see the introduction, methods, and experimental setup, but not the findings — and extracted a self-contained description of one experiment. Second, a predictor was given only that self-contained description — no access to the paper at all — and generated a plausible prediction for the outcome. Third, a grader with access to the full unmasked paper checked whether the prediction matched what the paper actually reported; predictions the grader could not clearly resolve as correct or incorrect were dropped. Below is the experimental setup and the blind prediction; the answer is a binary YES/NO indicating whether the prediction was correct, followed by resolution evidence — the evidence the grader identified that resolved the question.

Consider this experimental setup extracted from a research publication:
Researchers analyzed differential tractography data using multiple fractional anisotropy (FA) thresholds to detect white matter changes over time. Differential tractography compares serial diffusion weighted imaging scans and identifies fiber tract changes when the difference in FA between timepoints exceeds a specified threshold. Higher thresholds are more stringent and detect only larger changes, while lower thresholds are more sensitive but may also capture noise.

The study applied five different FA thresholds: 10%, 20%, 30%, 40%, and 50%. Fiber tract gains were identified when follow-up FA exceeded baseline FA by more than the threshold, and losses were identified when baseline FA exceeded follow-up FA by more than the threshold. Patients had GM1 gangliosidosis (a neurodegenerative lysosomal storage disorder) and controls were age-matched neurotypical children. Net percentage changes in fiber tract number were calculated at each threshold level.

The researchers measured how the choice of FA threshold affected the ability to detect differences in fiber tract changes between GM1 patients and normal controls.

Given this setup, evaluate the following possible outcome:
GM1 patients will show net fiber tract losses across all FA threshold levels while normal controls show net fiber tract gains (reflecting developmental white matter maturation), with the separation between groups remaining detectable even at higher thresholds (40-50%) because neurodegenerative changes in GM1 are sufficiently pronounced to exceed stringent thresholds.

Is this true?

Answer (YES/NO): YES